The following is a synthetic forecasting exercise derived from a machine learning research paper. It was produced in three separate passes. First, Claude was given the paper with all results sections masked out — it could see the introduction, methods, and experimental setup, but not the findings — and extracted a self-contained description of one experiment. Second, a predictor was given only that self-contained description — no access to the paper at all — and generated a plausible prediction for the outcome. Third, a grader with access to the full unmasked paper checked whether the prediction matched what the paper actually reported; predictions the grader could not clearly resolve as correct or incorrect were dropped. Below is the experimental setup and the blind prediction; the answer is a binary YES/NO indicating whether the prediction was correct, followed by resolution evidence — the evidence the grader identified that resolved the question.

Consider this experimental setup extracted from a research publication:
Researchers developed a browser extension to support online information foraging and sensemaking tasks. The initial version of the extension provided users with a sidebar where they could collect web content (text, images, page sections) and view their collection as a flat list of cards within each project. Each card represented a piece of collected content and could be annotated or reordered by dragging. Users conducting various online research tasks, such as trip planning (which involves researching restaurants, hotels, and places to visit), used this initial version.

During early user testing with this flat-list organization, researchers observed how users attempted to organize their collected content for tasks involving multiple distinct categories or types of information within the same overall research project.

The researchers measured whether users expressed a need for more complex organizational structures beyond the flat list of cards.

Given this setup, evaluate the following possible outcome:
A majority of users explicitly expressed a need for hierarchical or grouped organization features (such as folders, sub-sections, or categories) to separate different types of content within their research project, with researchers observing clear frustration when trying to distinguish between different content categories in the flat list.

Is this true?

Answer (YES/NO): NO